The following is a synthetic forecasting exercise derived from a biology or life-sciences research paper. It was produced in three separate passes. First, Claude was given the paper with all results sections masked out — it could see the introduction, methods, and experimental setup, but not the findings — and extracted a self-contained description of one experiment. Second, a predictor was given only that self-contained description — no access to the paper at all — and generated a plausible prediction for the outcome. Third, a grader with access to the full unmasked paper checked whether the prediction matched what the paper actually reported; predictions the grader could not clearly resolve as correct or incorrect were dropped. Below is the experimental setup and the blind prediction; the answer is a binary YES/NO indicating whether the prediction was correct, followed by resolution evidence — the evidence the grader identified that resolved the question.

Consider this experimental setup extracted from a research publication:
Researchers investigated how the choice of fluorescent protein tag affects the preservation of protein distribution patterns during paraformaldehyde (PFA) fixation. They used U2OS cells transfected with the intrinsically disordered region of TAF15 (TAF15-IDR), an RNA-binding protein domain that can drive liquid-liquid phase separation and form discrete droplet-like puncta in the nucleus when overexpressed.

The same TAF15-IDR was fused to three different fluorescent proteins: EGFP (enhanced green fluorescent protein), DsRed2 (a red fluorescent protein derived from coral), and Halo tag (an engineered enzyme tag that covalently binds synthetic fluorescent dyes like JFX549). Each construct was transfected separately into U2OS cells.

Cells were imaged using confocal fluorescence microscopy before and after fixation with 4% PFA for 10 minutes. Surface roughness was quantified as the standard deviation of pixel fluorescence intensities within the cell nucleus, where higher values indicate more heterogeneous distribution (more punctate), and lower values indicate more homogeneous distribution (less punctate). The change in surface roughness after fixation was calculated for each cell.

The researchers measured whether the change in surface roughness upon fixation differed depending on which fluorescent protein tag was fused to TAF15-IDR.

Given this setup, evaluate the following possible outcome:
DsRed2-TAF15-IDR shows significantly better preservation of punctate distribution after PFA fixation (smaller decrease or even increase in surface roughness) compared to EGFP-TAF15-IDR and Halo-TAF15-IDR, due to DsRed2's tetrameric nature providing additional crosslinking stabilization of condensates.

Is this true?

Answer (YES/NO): NO